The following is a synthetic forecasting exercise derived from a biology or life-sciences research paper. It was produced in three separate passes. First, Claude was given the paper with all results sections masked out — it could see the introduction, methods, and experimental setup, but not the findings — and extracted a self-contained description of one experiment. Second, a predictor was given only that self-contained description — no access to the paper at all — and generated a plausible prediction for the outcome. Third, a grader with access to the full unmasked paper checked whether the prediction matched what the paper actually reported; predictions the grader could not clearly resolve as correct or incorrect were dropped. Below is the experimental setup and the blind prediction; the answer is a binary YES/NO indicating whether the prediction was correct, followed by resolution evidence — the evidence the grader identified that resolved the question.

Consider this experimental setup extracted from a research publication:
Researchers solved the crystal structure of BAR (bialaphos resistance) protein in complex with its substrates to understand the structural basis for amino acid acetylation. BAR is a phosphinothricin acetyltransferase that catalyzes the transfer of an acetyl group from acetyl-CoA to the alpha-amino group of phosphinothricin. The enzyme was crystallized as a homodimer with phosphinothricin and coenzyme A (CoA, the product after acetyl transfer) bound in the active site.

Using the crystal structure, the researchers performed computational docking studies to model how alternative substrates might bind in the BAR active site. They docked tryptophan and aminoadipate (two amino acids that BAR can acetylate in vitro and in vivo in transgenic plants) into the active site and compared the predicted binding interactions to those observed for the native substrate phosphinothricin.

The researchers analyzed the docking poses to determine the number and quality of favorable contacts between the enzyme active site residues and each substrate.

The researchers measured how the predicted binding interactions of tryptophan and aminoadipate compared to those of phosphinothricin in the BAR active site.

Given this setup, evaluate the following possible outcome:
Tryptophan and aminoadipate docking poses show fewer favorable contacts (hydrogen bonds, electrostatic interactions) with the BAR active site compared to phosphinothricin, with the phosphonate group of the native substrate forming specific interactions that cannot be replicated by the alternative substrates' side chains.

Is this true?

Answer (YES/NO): YES